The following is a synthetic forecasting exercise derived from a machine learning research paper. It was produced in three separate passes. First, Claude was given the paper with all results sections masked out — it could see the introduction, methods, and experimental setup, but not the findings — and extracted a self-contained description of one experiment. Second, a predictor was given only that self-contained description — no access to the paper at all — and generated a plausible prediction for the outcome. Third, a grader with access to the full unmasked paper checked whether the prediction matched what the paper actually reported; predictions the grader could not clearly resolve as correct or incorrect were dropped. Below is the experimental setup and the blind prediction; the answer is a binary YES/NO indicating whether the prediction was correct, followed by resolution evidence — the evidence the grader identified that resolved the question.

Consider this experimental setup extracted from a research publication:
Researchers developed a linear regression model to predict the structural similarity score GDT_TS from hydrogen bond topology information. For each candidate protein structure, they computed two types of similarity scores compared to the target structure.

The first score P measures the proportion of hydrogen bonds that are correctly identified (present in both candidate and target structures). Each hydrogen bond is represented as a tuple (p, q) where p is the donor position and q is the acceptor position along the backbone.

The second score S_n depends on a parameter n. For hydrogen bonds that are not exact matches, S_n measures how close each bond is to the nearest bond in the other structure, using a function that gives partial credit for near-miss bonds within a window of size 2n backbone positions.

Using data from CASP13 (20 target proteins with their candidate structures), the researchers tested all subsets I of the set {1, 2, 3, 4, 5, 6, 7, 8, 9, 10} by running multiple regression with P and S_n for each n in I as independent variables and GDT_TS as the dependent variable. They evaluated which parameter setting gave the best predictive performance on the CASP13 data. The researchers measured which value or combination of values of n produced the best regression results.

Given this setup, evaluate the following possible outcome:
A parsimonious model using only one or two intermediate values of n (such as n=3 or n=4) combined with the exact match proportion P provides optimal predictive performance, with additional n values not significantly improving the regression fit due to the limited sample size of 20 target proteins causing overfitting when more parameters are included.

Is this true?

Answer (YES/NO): NO